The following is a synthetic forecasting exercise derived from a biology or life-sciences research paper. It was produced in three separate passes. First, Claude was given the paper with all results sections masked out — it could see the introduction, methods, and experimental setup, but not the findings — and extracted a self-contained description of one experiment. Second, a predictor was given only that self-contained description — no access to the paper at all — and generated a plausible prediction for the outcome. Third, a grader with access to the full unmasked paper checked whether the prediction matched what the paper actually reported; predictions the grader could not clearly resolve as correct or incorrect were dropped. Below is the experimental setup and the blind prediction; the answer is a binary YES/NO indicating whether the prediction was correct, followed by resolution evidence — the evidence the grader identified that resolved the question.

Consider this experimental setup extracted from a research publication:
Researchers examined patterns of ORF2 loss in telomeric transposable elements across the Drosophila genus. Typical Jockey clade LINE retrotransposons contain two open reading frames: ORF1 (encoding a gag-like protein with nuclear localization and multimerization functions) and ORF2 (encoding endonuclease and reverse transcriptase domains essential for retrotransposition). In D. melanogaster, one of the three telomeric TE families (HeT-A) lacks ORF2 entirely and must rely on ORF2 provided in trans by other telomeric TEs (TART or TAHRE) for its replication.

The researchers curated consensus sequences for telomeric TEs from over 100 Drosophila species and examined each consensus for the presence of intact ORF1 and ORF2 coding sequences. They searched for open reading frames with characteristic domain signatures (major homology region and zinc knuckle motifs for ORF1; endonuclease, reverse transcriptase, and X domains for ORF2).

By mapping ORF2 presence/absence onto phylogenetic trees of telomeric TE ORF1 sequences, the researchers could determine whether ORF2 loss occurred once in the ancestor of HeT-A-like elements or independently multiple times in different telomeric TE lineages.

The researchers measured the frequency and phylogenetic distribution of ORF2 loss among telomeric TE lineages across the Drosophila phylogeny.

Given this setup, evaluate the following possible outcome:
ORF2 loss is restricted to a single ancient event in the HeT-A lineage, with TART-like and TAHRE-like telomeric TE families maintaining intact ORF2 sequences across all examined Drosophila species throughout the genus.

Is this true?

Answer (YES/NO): NO